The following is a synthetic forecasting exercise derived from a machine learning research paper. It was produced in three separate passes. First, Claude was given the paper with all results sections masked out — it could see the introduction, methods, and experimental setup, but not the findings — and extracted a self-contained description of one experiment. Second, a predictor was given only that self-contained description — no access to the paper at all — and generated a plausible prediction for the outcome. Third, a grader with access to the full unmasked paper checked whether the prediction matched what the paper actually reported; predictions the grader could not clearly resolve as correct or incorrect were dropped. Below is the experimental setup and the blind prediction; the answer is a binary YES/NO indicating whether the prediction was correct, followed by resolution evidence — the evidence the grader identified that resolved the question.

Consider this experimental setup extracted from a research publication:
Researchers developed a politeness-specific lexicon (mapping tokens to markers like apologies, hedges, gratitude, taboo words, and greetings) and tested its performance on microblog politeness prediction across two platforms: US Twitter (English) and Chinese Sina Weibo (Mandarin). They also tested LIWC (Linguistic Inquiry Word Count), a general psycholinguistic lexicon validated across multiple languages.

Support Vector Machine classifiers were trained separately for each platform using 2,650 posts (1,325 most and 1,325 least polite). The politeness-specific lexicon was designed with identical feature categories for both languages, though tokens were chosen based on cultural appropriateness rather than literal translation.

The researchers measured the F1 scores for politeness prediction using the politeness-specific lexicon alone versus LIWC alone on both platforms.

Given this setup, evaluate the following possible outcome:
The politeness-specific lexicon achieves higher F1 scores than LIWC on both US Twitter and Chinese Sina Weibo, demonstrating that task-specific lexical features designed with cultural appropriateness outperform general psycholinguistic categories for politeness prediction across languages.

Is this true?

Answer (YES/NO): NO